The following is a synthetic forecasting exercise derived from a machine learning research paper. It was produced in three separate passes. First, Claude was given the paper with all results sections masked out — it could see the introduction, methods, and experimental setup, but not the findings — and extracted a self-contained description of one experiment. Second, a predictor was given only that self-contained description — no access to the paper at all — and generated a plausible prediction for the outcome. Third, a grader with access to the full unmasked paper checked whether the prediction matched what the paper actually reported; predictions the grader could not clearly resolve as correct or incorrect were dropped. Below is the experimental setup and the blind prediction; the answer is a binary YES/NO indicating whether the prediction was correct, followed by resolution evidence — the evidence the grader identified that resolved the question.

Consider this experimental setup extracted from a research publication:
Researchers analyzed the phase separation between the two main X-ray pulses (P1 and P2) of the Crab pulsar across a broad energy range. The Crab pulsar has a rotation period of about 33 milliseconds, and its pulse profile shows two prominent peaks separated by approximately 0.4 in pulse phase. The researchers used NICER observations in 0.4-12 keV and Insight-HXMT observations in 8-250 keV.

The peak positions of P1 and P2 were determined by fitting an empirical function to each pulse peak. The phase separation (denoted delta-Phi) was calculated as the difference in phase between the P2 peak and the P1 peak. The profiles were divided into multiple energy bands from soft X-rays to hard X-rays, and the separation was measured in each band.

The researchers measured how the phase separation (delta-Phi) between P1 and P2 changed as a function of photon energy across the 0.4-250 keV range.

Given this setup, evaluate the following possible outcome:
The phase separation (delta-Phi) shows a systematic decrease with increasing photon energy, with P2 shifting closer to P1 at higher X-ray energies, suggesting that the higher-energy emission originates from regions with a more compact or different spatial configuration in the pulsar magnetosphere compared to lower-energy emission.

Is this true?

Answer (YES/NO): YES